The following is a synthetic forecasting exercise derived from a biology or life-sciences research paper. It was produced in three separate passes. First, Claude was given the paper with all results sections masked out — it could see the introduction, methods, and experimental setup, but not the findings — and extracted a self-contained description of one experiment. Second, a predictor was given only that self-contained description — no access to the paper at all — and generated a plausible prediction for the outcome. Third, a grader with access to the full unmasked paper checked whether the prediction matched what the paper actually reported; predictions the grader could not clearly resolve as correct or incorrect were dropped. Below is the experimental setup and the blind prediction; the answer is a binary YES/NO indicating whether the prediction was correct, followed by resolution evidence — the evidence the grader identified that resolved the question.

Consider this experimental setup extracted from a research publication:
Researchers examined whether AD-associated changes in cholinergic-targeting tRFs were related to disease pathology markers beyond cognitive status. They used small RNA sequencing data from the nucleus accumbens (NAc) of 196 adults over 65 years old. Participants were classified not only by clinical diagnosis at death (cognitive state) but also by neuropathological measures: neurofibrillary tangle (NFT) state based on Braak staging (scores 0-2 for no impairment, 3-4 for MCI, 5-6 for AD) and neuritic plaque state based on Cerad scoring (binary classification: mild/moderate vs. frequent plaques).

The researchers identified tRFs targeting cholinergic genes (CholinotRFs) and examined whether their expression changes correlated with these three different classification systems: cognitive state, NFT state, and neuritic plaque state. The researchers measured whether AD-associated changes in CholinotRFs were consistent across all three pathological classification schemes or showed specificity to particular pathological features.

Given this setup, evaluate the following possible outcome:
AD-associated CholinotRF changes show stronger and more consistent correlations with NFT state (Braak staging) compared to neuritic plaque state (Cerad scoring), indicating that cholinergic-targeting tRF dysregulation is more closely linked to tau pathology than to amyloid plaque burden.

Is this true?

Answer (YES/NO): NO